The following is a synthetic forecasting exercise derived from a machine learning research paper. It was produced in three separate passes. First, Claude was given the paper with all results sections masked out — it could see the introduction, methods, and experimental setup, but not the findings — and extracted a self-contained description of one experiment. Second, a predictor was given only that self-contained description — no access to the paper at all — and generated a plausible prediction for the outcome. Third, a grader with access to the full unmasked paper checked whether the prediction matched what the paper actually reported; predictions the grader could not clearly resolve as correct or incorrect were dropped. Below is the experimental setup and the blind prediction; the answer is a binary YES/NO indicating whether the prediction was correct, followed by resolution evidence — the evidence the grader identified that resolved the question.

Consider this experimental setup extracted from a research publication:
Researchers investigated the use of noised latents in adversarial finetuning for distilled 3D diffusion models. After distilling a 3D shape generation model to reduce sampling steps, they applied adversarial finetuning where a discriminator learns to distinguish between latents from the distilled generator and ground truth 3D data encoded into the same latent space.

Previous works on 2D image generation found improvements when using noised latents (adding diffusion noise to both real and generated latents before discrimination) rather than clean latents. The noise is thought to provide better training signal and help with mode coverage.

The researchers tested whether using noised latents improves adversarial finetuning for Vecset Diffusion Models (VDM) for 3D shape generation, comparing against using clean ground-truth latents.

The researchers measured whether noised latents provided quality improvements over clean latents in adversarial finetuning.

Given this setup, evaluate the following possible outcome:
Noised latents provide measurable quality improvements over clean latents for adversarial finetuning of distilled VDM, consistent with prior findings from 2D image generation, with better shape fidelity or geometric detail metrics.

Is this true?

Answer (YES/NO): NO